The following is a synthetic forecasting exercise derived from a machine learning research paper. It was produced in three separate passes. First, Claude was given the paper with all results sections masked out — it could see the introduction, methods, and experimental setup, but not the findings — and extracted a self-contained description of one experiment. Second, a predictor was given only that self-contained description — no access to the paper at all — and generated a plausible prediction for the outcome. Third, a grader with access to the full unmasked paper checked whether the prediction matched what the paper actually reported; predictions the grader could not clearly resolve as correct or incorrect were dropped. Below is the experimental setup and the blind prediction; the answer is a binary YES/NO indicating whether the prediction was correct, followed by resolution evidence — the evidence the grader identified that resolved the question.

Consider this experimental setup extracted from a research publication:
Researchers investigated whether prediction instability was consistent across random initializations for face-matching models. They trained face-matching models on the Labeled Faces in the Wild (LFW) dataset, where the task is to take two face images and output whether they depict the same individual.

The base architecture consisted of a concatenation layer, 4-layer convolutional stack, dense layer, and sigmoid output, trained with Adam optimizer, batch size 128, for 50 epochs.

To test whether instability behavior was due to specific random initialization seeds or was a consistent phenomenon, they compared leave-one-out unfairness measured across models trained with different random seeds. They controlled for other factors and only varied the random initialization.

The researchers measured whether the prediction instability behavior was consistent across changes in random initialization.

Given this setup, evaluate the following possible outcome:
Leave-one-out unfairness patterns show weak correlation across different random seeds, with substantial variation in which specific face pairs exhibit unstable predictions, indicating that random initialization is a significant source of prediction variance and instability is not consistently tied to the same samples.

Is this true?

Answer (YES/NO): NO